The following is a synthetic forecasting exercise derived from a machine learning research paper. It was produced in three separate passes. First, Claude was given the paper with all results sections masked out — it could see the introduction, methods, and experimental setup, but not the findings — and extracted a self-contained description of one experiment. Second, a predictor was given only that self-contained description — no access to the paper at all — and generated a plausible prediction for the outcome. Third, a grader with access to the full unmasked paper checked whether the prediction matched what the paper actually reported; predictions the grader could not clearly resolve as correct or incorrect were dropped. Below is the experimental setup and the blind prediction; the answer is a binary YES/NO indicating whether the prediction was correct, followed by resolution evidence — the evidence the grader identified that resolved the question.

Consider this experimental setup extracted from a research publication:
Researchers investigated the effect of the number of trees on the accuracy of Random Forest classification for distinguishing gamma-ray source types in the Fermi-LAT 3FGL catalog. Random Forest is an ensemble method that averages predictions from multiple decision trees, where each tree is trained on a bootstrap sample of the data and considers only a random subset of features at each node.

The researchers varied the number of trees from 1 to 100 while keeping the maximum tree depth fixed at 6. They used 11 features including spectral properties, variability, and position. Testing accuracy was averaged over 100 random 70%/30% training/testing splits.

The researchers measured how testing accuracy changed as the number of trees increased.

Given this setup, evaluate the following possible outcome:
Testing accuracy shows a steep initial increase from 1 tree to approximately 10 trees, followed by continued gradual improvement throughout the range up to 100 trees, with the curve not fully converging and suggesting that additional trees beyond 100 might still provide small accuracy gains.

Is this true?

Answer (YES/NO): NO